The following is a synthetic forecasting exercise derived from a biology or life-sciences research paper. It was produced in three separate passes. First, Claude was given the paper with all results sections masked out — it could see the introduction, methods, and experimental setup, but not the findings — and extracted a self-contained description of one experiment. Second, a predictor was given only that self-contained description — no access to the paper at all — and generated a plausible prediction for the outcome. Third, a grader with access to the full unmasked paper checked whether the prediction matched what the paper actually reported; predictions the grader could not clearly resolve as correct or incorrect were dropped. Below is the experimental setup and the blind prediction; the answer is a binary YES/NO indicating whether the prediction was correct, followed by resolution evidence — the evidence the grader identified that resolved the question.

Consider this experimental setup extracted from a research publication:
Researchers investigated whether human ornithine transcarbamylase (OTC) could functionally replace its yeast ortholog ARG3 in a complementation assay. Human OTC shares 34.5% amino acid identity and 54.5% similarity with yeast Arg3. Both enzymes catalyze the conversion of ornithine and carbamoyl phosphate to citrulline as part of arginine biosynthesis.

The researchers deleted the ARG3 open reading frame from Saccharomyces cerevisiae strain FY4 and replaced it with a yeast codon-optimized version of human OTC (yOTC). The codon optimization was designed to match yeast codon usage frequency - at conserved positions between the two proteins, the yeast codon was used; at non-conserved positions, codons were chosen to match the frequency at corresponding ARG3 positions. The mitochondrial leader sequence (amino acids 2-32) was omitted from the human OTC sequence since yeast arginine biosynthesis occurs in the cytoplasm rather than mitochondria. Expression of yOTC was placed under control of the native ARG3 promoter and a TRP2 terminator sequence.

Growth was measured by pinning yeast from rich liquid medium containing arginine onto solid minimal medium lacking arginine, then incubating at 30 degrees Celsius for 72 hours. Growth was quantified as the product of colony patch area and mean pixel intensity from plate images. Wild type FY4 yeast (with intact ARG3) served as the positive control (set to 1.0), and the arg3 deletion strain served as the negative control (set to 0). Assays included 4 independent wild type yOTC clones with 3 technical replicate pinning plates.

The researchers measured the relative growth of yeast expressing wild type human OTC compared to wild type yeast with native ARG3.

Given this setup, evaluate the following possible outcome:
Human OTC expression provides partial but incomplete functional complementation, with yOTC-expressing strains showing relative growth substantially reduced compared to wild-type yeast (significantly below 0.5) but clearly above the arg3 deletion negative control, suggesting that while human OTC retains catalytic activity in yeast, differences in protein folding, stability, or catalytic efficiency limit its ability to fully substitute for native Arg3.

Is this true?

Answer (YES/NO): NO